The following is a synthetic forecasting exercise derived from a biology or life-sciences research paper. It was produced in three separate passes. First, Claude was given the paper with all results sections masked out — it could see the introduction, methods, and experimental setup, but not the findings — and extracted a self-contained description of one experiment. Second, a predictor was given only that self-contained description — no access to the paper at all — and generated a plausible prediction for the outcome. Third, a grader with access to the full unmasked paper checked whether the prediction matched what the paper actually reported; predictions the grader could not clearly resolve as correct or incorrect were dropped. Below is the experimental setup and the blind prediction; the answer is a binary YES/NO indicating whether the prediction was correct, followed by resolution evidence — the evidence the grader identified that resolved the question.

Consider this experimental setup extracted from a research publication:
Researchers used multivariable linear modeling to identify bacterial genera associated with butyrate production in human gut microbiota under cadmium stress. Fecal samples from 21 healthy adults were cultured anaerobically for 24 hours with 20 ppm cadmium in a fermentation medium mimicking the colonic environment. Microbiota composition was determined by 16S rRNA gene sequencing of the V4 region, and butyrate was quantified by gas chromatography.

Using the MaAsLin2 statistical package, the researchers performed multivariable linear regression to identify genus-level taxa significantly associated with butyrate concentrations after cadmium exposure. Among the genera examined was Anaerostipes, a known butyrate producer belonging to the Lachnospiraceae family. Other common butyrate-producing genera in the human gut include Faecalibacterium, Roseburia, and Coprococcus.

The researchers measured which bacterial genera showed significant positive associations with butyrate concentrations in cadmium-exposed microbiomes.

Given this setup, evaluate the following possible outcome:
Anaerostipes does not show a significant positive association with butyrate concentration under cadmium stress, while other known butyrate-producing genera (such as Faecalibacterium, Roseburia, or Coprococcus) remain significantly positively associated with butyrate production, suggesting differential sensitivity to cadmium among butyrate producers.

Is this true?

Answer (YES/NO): NO